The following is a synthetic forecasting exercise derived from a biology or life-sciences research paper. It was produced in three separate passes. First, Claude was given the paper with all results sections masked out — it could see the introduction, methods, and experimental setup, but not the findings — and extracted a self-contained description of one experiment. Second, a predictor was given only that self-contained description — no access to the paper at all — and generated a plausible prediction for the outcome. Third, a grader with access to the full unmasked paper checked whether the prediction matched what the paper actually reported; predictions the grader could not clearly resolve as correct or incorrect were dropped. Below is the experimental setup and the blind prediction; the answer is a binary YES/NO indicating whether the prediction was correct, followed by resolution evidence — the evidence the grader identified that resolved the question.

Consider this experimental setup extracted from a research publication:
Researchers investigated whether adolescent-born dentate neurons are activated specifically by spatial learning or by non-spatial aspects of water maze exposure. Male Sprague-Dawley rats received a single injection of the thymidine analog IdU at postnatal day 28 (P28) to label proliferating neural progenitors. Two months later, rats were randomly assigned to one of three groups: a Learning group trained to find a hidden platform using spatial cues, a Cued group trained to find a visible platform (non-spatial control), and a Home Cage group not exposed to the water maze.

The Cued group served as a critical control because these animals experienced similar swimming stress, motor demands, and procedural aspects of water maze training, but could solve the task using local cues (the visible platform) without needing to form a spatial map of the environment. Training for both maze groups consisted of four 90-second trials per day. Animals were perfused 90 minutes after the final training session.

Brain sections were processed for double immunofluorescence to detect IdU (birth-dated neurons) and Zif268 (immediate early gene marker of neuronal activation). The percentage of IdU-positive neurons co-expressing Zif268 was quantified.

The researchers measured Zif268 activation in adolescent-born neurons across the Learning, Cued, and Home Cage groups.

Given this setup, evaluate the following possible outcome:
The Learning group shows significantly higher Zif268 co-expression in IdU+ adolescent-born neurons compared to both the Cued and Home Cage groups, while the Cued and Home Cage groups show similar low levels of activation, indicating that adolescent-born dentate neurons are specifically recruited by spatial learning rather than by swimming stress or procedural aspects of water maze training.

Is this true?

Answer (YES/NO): NO